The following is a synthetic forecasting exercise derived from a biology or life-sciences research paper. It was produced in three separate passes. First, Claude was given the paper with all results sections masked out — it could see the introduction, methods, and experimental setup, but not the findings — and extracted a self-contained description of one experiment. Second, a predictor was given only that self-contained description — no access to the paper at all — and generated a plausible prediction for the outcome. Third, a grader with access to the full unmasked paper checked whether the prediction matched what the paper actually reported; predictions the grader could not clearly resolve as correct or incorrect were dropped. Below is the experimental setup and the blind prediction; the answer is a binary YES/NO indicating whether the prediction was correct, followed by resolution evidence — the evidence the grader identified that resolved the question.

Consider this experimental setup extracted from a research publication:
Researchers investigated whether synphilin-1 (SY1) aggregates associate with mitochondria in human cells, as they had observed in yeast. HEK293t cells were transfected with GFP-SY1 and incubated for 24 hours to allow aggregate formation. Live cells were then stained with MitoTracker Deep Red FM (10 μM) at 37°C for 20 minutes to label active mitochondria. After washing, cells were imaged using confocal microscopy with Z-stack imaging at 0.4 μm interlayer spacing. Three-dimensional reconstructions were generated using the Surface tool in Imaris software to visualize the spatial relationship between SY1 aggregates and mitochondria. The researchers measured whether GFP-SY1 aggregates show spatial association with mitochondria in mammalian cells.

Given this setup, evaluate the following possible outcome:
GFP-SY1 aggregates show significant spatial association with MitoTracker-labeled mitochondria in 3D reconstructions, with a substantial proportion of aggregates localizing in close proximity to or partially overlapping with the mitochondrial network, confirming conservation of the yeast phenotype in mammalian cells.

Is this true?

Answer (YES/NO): YES